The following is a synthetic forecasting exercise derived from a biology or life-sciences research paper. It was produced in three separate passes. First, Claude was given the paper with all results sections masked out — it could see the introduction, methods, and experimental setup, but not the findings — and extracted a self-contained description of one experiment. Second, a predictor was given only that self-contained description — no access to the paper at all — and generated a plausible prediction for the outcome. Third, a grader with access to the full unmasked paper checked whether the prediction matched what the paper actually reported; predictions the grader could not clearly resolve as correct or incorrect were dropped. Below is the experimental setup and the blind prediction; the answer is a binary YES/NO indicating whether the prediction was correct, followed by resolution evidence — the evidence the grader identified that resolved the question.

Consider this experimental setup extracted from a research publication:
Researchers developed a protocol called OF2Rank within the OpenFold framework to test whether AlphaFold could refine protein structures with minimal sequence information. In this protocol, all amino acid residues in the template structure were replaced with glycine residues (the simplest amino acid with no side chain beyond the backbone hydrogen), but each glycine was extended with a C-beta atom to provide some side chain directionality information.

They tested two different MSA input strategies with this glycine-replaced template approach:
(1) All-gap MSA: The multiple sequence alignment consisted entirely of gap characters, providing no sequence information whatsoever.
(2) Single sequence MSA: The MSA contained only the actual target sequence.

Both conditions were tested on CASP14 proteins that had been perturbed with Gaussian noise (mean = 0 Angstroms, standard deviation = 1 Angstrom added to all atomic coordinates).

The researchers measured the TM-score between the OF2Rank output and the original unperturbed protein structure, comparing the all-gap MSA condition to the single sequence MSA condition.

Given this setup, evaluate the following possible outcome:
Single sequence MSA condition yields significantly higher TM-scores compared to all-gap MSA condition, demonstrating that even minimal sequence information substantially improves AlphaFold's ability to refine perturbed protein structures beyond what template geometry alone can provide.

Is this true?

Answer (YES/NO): NO